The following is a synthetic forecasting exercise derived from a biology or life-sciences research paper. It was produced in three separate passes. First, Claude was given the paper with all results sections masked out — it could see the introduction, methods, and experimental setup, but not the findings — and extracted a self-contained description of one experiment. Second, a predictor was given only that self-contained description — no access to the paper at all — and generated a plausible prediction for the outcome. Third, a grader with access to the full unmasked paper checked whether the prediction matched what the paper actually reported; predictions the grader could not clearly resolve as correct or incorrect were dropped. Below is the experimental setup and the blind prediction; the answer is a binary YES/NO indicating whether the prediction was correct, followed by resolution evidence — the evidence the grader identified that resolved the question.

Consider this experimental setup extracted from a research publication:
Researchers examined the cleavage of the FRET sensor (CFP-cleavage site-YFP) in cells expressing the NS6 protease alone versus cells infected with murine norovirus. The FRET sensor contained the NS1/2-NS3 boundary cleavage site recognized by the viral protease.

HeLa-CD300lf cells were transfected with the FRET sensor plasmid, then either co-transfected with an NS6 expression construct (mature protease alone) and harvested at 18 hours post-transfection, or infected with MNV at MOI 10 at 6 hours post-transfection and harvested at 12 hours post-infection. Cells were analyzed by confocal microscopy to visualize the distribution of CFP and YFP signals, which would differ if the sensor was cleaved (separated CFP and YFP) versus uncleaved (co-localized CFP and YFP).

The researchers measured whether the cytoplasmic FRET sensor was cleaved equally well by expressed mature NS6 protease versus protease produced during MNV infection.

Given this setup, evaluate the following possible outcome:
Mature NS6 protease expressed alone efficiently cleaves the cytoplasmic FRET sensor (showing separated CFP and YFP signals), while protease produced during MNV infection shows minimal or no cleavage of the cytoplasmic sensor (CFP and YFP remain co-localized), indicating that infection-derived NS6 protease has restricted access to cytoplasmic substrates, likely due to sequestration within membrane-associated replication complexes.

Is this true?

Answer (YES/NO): YES